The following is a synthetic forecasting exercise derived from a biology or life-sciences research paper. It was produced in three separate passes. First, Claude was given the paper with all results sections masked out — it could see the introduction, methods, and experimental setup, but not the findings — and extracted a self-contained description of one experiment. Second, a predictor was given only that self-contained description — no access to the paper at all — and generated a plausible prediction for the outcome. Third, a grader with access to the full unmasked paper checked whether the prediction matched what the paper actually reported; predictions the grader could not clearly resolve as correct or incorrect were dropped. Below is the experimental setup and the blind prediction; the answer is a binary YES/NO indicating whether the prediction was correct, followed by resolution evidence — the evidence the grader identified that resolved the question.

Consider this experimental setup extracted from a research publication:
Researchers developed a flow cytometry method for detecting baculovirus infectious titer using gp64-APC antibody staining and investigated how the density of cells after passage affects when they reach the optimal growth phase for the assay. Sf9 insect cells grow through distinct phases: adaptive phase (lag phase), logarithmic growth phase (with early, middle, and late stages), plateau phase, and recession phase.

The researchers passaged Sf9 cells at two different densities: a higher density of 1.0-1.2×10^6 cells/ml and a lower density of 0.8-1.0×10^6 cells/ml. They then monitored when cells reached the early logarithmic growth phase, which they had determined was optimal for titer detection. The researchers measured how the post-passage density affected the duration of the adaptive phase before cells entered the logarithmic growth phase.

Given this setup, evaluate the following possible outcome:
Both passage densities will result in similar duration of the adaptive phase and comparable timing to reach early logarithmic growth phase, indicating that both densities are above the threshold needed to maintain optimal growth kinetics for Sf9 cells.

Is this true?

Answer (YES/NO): NO